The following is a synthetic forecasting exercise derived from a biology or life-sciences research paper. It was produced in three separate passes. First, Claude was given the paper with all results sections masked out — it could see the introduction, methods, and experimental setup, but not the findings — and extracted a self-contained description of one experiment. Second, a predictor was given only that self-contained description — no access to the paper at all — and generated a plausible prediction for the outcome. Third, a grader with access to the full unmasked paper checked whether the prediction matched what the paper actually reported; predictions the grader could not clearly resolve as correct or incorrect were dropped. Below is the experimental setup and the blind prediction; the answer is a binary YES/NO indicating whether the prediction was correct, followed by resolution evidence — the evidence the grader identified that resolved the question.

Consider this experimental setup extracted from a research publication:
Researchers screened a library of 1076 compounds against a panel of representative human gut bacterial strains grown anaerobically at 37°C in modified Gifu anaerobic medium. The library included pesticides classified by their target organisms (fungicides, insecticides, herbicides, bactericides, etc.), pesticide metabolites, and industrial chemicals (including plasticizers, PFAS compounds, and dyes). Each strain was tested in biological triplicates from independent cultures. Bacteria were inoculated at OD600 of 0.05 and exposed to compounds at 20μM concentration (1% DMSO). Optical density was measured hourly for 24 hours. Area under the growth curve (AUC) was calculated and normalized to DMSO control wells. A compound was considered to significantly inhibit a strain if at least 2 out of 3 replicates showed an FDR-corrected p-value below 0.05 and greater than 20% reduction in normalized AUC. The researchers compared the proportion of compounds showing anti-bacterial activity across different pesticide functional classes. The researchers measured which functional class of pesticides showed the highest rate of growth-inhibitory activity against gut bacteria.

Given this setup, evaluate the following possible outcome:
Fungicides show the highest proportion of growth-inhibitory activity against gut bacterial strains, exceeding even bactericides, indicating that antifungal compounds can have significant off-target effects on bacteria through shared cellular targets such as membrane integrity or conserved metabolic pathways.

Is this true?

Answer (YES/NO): YES